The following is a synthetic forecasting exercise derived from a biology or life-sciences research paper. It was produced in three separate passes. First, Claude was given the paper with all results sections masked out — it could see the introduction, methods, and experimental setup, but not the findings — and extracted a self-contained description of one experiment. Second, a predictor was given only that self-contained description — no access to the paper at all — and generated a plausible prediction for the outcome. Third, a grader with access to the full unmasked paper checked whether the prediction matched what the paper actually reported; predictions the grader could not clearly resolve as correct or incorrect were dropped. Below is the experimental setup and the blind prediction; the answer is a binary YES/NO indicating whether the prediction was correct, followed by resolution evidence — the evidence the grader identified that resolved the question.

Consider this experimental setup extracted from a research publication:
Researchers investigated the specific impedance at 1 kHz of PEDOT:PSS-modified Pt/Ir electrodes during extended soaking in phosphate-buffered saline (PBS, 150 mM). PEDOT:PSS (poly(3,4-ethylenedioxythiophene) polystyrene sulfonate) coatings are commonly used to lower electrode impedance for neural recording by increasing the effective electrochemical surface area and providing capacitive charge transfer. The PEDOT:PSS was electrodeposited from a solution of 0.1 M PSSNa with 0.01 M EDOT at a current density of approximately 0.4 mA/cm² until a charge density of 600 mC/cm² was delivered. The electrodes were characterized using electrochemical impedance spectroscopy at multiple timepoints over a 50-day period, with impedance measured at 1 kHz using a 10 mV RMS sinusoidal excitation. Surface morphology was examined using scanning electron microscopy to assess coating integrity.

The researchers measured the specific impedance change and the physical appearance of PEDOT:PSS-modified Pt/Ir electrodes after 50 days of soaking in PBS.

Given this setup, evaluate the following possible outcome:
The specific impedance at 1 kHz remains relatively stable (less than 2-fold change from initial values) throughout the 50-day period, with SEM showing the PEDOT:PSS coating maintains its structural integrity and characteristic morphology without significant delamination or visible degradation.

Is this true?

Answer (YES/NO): NO